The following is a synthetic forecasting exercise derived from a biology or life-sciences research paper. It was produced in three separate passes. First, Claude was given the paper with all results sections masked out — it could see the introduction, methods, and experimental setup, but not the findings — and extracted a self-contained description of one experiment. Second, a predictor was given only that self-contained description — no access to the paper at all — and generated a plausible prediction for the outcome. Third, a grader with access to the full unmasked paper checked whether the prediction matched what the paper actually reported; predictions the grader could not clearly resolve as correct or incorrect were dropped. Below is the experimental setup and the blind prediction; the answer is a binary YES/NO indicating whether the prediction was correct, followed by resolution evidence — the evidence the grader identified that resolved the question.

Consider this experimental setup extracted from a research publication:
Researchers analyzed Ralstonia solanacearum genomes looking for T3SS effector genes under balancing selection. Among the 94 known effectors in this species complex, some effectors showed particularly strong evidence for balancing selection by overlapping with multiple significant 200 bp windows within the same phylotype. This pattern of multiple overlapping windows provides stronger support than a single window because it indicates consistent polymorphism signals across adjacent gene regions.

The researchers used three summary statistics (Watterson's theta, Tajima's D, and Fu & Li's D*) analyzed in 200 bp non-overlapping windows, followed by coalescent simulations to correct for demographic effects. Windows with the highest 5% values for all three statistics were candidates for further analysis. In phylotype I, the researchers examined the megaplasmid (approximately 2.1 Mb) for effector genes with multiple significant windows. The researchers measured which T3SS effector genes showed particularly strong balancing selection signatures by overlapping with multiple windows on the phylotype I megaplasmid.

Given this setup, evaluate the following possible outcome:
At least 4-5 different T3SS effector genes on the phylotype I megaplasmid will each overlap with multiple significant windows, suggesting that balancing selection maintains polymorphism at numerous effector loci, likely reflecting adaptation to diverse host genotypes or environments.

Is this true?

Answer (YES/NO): NO